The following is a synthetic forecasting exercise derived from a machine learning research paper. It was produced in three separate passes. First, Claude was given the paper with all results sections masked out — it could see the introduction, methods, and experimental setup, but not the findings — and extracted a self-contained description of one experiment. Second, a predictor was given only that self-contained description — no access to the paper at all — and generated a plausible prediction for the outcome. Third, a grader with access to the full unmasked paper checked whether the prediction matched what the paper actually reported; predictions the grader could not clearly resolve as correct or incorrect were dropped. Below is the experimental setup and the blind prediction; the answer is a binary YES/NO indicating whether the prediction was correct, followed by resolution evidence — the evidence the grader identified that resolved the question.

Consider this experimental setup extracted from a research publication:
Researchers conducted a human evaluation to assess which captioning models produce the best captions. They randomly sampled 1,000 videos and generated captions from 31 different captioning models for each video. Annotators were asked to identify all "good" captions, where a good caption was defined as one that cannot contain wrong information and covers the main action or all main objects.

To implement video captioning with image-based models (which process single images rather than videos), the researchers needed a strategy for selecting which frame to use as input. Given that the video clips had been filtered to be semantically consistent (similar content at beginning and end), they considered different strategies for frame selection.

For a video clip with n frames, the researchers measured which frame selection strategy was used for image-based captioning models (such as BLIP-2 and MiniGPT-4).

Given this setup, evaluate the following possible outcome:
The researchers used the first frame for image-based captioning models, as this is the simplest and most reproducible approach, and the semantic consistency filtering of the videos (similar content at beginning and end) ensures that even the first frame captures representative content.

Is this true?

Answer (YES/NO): NO